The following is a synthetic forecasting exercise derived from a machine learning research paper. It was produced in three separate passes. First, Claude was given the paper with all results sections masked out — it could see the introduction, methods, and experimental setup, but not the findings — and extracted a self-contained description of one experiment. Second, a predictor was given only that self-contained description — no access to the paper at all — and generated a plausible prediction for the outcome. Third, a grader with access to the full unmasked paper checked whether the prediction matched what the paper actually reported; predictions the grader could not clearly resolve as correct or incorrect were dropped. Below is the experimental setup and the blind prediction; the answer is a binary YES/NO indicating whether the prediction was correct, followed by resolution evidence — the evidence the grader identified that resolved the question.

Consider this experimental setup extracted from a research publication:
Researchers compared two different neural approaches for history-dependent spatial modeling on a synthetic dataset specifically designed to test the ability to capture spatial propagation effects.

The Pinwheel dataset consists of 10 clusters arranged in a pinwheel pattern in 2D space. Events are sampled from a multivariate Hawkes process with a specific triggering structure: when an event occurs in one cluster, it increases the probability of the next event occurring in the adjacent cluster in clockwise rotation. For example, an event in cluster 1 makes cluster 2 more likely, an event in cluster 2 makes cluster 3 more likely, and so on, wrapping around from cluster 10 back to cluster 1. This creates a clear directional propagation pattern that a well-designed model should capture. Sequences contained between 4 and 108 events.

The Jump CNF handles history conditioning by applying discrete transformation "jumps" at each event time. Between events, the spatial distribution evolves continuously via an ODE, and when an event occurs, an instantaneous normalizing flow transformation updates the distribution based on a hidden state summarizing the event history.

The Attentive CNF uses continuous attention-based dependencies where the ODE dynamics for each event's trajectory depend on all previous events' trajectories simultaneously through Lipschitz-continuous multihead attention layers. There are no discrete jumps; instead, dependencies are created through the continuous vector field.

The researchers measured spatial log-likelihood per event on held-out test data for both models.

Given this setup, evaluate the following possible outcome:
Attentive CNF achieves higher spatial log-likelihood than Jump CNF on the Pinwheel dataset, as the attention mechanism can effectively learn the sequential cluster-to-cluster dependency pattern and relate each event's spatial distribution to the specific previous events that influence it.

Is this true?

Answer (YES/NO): NO